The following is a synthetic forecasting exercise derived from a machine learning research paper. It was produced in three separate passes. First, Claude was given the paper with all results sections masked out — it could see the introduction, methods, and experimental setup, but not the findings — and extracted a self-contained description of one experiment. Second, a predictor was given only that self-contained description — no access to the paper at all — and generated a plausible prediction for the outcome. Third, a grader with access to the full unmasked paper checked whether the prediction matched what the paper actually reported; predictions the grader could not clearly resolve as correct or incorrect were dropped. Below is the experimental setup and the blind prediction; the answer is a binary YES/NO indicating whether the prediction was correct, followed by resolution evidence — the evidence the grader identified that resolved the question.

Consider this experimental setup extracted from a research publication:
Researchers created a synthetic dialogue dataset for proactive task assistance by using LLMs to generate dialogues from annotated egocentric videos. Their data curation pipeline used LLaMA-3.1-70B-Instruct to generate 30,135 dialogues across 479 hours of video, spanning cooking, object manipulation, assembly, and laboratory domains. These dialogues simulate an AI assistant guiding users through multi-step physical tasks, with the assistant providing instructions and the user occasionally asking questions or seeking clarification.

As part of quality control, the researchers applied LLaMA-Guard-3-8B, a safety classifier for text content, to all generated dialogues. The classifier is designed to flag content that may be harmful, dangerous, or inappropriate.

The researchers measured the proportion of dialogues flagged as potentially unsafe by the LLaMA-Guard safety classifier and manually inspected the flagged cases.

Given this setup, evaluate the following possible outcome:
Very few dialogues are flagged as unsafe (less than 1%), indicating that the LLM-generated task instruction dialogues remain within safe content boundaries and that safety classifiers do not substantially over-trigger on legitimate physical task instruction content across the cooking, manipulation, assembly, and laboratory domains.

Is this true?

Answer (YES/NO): YES